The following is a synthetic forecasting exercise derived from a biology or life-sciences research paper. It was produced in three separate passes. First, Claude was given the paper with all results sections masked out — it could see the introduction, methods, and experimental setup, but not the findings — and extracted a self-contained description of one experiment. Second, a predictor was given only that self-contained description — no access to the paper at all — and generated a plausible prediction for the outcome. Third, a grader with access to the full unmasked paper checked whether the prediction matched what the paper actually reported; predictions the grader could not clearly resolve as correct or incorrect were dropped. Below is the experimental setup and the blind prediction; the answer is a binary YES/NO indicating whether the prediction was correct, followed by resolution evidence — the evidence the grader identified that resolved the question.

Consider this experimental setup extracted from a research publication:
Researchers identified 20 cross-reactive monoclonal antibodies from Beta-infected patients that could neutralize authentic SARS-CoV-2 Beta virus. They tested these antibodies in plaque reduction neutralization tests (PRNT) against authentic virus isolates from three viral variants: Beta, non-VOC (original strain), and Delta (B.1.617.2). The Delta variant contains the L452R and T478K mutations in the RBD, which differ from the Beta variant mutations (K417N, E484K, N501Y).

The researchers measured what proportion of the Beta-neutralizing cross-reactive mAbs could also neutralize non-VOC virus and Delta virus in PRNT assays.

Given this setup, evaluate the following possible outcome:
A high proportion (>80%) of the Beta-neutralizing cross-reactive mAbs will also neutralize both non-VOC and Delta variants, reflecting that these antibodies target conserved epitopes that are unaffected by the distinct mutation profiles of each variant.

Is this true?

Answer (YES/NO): NO